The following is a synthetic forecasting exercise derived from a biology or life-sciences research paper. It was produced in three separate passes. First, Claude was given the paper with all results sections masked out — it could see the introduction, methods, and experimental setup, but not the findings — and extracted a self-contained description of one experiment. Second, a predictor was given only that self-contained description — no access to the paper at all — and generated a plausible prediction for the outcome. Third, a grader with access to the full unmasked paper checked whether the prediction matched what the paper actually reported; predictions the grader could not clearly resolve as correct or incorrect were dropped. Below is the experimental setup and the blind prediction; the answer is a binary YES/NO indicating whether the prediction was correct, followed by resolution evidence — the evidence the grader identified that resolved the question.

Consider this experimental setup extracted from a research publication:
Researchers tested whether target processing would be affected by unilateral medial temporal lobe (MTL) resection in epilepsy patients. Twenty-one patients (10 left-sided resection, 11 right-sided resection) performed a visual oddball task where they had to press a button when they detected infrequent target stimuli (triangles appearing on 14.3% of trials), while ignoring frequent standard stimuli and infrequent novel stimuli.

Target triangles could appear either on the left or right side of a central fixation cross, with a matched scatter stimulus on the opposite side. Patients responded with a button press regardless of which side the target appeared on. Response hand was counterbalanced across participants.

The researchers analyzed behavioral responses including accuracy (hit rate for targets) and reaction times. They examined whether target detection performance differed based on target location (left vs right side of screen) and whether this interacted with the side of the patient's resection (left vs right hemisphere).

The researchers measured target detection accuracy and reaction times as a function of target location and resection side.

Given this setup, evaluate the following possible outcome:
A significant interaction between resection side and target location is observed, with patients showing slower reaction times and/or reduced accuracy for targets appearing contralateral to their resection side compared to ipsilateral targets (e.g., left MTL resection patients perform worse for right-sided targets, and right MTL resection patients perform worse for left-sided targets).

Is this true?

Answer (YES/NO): YES